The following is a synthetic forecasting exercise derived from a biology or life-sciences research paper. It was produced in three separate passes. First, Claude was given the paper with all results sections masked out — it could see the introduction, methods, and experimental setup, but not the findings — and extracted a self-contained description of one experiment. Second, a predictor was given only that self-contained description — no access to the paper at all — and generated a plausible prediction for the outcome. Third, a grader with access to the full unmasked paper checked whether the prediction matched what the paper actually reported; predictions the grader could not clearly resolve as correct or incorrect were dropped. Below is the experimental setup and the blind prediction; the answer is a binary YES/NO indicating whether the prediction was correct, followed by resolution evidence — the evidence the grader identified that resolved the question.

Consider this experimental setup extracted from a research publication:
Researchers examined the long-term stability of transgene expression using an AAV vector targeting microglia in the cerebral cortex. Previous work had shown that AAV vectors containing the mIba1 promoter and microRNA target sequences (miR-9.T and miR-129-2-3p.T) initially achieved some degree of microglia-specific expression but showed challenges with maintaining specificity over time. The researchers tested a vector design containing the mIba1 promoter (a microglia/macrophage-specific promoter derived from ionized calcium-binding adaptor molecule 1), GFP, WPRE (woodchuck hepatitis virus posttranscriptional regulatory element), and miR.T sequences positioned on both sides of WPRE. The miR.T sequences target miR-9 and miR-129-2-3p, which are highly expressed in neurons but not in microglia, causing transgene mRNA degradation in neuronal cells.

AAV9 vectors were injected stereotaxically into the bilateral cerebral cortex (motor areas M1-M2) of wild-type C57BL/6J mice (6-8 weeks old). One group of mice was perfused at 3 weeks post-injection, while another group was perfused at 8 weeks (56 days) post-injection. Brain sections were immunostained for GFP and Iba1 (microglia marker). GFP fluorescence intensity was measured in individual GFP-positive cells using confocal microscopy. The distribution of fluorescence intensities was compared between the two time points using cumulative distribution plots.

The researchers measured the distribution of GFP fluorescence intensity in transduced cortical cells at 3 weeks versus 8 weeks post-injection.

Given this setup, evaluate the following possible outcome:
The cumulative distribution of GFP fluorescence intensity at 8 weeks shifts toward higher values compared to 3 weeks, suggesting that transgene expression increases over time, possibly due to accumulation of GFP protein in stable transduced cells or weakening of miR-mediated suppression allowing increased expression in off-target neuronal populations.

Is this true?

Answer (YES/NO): NO